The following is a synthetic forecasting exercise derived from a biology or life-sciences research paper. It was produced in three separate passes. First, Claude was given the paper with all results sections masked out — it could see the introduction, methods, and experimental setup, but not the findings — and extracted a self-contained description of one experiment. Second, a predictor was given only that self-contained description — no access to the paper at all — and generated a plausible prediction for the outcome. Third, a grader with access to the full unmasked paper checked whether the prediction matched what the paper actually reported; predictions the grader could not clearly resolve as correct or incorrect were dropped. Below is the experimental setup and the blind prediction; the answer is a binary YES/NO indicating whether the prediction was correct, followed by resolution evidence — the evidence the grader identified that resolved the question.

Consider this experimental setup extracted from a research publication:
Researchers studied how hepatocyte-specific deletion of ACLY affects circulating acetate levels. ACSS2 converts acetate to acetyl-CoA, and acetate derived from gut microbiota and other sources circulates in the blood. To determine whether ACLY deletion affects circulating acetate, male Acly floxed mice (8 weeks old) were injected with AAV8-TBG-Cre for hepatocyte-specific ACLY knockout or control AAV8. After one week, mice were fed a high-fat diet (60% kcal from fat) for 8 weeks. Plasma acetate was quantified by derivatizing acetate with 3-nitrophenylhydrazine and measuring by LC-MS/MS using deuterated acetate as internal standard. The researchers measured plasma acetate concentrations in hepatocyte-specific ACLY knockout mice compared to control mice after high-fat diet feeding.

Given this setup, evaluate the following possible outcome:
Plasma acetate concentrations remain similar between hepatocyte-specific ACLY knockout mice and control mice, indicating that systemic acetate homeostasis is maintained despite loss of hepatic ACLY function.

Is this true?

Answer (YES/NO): NO